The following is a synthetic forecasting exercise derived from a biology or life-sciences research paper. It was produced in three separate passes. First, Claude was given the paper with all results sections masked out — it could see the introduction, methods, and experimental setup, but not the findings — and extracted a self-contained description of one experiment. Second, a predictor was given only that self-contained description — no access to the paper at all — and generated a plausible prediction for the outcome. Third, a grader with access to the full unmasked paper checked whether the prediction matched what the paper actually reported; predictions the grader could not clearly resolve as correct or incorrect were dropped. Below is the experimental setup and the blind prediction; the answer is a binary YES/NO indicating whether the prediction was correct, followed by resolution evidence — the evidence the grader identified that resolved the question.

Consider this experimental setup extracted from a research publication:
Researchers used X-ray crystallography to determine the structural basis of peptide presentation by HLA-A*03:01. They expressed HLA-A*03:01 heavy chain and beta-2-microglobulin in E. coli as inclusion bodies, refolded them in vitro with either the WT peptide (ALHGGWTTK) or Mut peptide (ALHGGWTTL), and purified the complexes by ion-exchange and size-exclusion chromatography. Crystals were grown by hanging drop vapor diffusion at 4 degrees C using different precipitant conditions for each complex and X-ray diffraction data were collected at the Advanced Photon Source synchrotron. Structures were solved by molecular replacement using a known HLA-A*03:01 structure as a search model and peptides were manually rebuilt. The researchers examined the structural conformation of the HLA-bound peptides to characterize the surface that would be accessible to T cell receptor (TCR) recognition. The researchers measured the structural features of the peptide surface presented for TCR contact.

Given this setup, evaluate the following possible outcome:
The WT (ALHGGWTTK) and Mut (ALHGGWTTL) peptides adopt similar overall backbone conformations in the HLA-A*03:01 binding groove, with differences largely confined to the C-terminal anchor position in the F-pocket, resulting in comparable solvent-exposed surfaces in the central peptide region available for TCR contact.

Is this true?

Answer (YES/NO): NO